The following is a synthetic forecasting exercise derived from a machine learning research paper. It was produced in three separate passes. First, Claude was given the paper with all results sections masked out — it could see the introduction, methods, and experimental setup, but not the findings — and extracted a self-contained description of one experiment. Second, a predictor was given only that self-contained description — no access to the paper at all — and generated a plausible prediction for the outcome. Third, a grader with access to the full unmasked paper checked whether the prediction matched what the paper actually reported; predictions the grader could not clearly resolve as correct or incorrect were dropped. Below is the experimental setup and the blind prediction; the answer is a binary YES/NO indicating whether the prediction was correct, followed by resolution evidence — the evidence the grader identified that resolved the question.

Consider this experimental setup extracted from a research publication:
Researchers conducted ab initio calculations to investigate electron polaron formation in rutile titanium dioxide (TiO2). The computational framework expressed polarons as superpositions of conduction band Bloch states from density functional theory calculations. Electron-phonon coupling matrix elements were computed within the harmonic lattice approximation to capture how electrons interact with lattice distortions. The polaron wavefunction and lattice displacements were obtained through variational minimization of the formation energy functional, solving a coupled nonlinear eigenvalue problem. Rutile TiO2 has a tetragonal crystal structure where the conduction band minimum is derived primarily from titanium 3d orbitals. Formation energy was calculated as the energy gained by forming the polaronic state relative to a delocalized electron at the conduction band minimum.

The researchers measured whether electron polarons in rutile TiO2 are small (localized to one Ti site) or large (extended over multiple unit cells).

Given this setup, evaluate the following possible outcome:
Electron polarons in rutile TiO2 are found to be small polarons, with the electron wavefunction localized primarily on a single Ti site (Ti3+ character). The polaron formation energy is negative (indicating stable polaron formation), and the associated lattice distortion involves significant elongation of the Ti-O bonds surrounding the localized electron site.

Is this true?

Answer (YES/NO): NO